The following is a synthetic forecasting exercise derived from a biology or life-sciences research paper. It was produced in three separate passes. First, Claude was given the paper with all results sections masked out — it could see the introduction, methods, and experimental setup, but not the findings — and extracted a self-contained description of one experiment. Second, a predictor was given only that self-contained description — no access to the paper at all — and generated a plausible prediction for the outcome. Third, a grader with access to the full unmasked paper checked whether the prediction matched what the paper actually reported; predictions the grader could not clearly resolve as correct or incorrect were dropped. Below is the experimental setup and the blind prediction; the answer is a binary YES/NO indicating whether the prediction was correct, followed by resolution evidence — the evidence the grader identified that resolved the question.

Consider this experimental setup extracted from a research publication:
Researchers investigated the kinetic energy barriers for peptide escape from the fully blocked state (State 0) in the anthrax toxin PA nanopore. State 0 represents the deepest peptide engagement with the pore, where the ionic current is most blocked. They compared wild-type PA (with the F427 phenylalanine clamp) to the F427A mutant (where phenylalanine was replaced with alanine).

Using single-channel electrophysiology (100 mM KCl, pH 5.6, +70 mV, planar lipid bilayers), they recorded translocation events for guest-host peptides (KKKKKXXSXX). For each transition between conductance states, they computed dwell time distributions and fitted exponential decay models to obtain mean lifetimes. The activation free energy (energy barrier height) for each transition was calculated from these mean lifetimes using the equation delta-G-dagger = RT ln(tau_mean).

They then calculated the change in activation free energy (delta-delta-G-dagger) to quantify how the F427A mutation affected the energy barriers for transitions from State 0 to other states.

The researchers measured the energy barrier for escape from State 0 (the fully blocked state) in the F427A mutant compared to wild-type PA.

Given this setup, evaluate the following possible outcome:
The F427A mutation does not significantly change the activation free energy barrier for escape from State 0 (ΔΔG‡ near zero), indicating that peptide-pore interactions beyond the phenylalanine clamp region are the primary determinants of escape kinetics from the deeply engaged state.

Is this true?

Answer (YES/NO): NO